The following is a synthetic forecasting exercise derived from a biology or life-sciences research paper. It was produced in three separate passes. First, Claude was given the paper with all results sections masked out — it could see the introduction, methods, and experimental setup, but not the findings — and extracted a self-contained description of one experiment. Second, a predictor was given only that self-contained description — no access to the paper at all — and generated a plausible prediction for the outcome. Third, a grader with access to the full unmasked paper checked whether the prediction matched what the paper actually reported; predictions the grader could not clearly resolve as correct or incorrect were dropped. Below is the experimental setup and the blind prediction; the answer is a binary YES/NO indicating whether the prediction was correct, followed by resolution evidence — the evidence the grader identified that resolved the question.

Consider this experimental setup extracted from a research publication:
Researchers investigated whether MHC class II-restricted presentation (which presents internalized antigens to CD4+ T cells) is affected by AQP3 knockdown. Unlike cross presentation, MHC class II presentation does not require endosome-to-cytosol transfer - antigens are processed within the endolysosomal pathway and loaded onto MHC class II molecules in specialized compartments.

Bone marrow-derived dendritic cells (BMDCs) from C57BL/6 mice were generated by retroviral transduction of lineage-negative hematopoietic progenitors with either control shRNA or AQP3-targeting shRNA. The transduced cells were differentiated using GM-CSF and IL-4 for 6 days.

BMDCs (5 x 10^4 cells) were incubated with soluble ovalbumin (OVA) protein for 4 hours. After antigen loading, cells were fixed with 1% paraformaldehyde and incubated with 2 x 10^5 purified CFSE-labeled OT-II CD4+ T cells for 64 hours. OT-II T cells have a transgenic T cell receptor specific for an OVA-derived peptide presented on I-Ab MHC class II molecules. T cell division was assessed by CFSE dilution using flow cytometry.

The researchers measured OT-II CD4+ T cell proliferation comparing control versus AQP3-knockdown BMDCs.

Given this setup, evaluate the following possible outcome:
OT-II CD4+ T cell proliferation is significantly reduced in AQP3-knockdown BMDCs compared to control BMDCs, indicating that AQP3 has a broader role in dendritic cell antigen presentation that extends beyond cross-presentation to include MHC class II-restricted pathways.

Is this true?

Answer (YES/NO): NO